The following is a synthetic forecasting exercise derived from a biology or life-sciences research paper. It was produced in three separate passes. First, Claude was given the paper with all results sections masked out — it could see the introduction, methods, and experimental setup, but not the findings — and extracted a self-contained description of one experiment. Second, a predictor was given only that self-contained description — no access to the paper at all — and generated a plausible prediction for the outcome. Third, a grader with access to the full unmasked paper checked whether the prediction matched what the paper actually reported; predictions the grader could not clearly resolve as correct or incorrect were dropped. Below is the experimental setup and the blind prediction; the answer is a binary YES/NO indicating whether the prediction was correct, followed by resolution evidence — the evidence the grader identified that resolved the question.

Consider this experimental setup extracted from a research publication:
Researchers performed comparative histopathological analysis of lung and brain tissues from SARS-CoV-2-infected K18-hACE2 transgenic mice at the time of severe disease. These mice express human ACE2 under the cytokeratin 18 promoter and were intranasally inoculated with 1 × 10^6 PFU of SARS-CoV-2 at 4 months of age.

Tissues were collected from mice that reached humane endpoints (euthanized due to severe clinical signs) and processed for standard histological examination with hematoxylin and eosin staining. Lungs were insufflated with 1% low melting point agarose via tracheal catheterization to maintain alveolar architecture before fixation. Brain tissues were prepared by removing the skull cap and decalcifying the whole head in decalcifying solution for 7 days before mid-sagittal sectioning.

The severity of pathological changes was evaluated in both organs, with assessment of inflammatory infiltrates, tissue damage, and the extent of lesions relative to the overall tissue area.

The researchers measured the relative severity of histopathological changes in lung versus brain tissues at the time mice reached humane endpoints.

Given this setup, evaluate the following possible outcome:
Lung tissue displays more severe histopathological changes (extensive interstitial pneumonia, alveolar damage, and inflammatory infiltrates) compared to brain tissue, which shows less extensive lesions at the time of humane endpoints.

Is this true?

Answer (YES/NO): NO